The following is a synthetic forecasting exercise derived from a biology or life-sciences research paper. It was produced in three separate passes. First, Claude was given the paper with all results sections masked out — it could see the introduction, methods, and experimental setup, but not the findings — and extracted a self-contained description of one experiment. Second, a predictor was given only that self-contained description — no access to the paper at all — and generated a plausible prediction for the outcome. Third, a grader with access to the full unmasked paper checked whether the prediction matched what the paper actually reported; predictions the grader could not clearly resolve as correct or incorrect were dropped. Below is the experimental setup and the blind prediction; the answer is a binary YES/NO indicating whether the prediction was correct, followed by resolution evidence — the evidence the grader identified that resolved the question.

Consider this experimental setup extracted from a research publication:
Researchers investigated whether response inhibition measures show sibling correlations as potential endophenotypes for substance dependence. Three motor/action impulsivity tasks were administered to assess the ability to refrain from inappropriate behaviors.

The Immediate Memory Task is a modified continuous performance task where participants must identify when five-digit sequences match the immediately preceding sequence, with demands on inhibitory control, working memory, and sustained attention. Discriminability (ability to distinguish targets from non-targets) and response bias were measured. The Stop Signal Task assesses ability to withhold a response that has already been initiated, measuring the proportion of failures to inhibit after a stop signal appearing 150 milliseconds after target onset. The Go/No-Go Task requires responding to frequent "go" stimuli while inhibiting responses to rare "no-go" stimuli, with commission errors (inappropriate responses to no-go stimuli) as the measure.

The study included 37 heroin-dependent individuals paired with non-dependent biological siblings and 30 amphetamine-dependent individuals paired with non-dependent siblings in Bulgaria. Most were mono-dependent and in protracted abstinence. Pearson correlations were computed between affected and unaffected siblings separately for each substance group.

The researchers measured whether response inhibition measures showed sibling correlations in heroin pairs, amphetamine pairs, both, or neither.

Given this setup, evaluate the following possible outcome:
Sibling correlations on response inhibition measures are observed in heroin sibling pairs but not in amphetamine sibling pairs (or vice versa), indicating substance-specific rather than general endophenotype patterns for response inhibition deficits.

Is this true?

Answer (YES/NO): YES